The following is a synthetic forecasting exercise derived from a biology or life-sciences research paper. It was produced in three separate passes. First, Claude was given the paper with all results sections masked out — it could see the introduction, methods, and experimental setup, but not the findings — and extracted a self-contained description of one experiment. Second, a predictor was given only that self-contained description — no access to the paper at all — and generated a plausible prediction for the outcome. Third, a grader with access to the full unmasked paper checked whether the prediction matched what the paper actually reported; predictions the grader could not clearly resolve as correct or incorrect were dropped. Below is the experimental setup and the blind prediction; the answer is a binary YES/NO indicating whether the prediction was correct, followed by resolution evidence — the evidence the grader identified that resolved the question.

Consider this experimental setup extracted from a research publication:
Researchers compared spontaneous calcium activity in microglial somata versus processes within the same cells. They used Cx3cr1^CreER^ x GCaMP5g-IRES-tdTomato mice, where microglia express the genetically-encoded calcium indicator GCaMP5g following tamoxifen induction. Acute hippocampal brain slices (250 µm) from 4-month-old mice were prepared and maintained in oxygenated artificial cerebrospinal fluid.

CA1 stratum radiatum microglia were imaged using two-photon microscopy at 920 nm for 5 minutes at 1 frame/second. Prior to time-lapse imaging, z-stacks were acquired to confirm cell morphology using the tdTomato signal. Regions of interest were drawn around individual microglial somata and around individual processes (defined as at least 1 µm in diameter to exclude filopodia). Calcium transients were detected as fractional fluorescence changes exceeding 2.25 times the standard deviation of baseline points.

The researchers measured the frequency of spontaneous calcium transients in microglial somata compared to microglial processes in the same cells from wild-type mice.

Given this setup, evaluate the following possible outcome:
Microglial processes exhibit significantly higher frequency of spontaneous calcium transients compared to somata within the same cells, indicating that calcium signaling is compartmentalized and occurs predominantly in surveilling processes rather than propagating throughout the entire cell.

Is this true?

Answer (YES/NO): YES